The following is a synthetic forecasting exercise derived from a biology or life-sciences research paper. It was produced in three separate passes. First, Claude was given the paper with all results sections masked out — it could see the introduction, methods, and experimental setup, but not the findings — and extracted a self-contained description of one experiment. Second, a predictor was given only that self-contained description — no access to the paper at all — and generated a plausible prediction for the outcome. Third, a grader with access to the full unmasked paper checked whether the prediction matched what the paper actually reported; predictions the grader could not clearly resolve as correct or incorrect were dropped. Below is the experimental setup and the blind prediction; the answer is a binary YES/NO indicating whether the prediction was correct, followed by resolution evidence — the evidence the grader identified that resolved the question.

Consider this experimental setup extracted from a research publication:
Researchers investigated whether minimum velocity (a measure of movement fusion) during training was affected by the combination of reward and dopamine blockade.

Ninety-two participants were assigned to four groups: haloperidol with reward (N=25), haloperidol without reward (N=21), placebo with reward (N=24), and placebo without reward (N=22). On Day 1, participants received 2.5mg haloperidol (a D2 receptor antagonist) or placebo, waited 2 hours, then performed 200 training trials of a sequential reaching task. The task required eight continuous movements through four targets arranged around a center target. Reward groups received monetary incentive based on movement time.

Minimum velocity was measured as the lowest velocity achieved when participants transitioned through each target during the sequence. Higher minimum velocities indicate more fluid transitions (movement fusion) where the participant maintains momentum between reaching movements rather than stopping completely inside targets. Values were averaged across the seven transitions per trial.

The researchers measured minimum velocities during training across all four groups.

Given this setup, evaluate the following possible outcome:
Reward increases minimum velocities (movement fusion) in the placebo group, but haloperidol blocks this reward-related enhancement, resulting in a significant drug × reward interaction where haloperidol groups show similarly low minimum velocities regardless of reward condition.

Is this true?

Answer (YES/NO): NO